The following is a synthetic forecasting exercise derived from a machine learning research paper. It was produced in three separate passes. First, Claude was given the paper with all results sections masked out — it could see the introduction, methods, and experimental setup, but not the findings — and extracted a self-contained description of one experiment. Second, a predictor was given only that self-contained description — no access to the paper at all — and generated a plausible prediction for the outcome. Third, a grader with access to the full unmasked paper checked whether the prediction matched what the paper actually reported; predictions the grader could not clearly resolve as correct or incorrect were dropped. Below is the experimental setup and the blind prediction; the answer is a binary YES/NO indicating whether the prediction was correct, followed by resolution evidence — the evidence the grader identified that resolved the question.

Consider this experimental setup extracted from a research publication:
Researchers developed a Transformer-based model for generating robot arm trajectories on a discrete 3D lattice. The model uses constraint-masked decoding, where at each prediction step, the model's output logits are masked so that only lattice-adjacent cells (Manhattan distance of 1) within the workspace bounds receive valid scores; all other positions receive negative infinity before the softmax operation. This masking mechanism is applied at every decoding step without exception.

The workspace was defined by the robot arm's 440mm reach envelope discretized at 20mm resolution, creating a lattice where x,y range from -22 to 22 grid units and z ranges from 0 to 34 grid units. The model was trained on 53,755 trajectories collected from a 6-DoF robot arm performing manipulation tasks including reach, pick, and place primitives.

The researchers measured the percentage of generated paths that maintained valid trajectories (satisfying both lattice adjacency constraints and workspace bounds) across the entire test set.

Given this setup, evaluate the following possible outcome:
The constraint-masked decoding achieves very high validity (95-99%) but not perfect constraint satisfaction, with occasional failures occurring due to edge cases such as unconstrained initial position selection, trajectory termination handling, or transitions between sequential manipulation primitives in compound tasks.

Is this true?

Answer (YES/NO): NO